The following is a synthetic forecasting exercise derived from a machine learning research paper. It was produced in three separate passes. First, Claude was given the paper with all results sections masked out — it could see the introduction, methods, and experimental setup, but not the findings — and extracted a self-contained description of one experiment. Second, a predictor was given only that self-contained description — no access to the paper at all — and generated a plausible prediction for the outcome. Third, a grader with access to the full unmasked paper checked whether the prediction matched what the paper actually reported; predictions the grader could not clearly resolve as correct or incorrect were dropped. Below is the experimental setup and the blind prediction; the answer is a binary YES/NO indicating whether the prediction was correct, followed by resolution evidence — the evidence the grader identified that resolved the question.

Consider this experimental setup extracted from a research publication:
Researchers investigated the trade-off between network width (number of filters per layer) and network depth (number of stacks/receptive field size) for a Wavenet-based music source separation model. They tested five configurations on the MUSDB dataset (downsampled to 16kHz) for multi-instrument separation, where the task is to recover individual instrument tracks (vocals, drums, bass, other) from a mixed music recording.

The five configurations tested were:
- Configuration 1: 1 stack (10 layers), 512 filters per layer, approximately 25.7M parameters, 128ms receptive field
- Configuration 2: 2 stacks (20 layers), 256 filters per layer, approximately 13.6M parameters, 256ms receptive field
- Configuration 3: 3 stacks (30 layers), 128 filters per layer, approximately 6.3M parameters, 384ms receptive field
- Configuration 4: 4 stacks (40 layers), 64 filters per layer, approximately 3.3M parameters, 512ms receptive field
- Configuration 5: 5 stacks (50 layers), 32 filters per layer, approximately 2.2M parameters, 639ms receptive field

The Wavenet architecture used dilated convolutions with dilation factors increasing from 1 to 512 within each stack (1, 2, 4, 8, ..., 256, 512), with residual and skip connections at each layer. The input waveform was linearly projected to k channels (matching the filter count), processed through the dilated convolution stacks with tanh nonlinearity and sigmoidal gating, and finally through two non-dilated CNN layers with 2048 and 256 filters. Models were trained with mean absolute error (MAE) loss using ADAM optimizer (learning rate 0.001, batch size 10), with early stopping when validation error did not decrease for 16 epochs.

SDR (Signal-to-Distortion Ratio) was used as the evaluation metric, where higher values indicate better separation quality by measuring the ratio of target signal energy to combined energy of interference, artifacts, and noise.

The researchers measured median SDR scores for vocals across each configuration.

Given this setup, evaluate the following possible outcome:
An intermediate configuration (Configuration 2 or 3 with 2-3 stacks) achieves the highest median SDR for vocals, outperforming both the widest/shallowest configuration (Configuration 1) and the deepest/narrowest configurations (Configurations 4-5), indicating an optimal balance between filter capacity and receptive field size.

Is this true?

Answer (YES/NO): NO